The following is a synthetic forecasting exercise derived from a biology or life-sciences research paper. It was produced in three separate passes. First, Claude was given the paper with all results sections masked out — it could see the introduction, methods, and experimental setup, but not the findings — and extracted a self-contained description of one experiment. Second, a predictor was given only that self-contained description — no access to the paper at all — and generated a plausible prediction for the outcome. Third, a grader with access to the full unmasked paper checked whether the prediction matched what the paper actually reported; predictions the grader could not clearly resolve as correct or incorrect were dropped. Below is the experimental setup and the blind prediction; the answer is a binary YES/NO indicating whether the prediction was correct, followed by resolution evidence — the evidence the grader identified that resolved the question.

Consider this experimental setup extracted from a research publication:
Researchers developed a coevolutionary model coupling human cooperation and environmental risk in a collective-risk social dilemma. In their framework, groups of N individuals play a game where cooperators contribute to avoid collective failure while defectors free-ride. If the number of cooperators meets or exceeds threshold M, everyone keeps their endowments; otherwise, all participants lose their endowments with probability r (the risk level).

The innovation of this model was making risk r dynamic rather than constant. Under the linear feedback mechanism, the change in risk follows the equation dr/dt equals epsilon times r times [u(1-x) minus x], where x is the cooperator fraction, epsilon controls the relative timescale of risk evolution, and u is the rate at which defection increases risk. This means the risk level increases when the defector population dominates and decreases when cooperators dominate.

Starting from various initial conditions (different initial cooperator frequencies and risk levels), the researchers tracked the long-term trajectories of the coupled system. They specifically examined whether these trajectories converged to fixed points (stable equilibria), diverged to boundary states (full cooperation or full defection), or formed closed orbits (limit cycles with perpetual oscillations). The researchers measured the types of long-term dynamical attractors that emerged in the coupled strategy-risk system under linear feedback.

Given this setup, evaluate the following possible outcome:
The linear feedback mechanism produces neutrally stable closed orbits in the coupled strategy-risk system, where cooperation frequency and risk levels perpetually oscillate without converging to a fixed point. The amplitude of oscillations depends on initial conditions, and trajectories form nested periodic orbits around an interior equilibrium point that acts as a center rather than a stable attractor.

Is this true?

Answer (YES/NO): NO